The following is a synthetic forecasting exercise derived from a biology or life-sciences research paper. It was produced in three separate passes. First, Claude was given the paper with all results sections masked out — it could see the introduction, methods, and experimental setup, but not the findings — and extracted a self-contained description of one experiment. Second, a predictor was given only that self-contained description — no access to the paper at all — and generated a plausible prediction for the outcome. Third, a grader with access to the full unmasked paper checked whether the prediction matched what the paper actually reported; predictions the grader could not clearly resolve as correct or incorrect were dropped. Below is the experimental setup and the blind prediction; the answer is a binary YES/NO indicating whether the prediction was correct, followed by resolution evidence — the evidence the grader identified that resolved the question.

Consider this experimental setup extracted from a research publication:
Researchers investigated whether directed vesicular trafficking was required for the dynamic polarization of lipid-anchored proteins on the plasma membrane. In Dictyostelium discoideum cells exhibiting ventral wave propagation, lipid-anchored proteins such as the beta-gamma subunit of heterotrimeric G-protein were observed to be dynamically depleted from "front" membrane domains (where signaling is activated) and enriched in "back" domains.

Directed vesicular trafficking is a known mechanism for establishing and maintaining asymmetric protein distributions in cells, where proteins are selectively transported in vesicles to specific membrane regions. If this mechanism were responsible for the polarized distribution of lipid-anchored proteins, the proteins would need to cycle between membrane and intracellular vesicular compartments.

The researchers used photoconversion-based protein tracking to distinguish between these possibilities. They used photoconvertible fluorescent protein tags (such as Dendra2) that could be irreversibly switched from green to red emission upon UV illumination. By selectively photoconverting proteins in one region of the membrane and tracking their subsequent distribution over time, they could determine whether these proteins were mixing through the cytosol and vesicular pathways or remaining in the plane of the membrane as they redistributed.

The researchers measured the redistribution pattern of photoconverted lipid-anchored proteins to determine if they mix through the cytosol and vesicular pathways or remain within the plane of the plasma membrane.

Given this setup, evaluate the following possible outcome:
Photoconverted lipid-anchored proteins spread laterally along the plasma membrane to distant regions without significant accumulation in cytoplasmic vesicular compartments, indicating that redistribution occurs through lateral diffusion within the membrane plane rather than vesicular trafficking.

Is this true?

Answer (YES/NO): YES